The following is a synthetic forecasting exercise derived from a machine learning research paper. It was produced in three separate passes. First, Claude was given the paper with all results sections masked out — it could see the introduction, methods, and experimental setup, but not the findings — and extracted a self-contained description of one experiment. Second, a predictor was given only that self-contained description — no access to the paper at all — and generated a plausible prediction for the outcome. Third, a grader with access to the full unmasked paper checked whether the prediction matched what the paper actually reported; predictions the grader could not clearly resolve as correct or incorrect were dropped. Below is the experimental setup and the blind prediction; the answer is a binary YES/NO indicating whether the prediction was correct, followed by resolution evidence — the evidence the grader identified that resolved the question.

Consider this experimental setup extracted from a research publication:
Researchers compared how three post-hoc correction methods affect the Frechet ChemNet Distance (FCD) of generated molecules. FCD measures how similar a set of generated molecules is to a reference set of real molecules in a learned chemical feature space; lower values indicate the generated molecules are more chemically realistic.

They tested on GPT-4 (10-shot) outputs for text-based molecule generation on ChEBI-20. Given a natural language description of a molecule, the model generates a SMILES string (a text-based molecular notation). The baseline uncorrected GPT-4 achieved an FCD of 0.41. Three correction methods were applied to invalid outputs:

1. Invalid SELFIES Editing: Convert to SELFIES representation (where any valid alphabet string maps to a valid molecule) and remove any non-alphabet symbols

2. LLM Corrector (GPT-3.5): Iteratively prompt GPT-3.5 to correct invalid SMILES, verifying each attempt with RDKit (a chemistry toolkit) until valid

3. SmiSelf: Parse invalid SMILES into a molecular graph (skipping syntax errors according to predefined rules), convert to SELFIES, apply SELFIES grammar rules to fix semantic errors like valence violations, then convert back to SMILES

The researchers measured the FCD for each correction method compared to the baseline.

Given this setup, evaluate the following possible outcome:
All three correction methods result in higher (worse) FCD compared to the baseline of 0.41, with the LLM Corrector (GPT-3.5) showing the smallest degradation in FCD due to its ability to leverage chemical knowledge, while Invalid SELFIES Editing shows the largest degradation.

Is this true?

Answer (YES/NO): NO